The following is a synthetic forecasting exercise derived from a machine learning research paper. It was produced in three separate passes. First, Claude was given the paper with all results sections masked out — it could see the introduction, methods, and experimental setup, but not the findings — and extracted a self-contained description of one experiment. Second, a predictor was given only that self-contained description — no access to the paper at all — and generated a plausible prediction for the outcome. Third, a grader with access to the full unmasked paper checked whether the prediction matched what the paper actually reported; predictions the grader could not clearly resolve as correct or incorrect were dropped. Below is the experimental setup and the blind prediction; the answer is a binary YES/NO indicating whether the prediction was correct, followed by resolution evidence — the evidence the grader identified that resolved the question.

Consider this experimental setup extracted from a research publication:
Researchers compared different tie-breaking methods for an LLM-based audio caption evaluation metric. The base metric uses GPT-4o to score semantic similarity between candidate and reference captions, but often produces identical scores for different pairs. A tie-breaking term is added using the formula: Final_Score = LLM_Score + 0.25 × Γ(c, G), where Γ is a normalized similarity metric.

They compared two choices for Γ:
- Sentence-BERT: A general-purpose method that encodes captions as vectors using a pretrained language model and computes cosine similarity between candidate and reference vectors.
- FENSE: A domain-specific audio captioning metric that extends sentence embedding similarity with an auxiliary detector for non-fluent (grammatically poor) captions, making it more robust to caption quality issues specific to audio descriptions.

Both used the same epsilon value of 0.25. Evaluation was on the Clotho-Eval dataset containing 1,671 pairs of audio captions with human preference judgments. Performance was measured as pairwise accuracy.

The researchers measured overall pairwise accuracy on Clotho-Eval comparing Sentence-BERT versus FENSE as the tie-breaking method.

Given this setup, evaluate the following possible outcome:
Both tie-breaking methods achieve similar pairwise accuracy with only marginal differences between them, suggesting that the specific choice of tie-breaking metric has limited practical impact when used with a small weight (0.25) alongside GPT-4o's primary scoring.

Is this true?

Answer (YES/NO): NO